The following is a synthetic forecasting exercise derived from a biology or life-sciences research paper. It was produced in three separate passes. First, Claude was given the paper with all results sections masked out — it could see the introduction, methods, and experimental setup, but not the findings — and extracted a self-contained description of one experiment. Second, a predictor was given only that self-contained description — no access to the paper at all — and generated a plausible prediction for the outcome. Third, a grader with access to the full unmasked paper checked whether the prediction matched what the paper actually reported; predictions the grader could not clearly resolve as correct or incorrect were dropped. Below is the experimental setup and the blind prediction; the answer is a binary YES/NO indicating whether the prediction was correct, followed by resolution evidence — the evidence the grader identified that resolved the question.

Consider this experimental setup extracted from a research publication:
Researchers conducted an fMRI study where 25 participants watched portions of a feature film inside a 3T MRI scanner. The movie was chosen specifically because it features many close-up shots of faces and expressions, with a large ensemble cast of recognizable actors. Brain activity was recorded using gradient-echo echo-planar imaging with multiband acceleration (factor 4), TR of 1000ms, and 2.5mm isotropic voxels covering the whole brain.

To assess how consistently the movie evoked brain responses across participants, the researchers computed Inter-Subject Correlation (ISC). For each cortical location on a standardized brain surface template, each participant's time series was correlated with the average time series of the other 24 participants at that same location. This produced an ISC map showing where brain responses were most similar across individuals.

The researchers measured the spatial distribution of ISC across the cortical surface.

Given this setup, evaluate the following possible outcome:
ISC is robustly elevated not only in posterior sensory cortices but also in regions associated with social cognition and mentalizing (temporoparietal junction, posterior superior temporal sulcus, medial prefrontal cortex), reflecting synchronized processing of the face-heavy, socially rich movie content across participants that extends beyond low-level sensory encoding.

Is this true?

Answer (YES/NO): YES